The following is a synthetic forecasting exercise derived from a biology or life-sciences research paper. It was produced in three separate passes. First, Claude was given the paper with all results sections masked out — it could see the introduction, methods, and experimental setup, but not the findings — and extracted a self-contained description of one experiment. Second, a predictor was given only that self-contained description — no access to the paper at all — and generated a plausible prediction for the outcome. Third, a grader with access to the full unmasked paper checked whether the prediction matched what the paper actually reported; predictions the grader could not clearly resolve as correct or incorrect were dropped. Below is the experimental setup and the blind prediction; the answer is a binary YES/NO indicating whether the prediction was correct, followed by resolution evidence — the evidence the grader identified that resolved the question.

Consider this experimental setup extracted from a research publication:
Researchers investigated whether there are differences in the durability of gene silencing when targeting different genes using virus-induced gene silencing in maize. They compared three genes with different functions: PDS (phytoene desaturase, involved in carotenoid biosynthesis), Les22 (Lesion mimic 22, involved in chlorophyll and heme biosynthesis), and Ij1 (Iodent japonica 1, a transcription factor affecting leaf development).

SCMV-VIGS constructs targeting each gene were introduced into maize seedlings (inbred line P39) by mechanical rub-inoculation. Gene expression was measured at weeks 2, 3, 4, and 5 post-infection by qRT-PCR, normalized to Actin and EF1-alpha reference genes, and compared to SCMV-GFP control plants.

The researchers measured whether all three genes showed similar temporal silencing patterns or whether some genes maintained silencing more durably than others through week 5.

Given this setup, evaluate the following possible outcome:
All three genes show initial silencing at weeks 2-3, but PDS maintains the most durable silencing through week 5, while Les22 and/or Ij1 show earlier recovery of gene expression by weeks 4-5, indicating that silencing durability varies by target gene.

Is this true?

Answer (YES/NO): YES